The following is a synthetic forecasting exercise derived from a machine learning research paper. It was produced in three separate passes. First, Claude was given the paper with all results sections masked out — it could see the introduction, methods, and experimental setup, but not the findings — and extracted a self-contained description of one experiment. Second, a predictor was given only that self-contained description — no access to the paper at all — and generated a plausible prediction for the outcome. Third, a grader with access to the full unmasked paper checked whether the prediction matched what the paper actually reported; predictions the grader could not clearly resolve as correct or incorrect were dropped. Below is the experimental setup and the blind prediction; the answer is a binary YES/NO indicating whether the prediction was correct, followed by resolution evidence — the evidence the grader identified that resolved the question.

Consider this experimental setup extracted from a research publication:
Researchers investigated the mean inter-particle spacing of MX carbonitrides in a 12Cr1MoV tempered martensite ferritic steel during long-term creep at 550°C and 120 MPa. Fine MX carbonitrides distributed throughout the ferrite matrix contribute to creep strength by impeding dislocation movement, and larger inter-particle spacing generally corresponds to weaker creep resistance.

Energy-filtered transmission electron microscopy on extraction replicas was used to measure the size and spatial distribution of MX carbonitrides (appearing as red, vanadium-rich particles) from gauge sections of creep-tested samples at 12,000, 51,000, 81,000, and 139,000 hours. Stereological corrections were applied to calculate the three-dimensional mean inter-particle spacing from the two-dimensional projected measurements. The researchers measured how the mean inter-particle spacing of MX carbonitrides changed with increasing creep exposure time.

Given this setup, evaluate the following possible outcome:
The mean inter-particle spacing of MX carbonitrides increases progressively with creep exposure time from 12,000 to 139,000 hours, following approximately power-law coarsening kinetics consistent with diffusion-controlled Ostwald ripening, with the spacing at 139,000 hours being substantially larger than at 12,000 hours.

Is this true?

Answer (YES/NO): NO